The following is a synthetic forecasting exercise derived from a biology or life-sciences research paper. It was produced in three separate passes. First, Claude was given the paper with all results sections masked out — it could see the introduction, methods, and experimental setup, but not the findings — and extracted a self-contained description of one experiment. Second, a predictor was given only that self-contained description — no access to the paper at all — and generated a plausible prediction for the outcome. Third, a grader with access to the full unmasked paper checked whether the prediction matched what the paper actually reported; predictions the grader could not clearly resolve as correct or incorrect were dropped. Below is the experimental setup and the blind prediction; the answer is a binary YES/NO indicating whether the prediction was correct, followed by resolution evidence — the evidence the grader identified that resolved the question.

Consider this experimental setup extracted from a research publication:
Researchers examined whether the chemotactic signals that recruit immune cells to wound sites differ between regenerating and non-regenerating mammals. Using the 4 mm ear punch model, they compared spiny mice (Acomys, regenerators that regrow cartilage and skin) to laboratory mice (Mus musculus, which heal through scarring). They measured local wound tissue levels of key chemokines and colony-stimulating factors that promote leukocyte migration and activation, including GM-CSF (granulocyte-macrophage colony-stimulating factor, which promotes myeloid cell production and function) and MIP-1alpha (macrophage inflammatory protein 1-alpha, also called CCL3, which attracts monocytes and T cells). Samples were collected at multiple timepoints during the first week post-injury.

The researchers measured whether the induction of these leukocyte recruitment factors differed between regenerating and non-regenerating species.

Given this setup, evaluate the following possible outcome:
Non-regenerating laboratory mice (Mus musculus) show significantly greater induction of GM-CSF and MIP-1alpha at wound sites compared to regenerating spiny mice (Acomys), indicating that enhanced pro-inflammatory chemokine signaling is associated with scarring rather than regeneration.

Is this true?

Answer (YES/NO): NO